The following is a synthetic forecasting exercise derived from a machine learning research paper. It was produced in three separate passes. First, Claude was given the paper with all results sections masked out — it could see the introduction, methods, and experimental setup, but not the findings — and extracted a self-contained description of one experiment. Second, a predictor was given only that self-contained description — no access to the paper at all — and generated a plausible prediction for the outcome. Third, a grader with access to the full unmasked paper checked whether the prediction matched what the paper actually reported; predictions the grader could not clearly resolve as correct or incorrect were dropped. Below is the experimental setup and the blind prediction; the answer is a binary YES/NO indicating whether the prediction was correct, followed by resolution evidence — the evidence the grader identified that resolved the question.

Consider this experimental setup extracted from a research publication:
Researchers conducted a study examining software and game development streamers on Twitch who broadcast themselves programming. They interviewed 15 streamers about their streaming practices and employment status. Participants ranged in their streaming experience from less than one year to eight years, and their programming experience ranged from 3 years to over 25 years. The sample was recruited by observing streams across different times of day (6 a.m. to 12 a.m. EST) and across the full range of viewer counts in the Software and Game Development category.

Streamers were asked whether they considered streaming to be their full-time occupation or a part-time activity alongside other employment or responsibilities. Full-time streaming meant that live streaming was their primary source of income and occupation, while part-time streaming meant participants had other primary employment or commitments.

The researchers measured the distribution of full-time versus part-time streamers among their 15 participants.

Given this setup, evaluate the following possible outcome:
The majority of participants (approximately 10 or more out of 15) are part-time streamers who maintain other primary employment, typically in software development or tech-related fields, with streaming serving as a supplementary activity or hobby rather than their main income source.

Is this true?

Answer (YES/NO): YES